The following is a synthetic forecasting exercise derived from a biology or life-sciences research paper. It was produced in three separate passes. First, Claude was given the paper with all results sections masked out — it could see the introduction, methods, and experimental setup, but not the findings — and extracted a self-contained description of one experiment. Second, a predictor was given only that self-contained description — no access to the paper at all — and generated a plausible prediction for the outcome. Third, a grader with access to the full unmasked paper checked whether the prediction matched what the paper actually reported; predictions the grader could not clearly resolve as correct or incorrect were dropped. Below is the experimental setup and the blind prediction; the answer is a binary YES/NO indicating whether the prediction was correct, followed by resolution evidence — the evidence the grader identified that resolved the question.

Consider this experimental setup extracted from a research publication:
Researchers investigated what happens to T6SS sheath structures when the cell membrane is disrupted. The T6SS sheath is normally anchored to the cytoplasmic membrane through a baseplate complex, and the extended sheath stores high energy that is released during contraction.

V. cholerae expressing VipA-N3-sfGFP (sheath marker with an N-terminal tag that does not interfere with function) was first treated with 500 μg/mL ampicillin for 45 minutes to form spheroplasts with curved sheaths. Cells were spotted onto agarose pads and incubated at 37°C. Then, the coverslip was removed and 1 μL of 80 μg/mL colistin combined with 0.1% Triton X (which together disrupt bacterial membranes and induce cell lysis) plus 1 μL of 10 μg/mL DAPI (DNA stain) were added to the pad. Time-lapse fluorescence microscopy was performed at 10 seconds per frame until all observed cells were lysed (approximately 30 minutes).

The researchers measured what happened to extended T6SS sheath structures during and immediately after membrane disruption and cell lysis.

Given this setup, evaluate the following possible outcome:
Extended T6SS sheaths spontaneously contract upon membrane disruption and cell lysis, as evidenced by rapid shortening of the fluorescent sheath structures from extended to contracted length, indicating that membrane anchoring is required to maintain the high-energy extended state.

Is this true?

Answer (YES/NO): NO